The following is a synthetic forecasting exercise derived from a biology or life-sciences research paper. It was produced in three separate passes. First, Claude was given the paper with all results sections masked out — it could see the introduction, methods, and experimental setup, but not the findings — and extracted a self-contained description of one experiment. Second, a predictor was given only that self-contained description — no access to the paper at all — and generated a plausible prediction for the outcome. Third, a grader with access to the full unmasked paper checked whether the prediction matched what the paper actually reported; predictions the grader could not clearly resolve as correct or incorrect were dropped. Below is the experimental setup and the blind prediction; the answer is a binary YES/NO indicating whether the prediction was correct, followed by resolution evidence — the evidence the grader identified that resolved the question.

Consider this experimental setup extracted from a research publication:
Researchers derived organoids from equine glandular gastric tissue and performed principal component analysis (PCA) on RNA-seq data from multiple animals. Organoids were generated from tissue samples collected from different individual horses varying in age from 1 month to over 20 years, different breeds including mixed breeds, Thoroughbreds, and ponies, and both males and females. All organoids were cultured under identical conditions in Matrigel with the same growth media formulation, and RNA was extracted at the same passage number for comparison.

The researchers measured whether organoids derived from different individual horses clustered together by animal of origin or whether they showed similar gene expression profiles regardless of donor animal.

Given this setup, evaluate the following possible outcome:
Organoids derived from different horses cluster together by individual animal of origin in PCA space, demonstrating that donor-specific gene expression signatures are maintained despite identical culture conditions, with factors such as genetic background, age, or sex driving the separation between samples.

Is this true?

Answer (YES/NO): NO